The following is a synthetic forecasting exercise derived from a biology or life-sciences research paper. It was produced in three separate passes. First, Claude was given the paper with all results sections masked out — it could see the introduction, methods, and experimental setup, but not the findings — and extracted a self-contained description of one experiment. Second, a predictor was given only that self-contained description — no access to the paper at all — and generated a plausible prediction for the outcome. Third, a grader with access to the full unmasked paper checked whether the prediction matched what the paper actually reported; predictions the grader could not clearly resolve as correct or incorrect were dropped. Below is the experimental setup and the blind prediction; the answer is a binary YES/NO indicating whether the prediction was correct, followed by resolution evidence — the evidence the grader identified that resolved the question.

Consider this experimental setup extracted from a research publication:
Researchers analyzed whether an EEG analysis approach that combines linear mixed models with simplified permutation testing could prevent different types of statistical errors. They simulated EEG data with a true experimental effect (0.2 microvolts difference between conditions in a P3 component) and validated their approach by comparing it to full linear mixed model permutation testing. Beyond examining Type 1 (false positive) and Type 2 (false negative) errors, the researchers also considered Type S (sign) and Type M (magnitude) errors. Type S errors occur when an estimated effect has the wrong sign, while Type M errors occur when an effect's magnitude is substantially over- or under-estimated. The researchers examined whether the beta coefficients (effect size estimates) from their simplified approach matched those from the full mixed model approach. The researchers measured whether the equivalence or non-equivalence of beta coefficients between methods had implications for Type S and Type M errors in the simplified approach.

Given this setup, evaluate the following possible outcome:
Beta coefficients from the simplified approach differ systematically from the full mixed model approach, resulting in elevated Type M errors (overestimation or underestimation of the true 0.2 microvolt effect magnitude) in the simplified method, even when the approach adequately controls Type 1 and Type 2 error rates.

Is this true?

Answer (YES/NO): NO